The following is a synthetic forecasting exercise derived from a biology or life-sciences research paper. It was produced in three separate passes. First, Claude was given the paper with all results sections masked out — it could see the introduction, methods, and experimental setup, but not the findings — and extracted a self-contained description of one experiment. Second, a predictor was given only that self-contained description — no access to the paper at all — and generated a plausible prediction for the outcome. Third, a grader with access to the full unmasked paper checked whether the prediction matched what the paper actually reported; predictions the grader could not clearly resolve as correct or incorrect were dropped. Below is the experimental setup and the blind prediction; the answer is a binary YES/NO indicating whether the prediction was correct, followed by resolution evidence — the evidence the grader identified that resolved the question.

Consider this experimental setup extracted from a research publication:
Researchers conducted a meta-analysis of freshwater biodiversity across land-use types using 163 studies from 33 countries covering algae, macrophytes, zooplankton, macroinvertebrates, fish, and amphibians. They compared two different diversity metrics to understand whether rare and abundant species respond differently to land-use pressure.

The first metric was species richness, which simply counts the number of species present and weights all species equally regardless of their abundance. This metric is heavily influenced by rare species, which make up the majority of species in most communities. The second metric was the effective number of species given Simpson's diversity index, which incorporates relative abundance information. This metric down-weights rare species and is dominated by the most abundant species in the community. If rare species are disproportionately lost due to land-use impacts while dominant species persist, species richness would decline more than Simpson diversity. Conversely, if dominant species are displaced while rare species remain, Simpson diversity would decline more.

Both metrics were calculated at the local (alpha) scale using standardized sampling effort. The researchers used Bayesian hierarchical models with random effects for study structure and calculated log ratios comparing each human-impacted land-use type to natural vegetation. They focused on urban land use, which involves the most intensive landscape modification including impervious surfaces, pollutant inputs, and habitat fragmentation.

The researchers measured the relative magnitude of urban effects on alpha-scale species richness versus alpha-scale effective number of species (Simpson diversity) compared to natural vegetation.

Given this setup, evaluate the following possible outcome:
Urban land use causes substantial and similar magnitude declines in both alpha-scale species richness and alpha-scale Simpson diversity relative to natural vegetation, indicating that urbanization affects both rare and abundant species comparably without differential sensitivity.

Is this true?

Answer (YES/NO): YES